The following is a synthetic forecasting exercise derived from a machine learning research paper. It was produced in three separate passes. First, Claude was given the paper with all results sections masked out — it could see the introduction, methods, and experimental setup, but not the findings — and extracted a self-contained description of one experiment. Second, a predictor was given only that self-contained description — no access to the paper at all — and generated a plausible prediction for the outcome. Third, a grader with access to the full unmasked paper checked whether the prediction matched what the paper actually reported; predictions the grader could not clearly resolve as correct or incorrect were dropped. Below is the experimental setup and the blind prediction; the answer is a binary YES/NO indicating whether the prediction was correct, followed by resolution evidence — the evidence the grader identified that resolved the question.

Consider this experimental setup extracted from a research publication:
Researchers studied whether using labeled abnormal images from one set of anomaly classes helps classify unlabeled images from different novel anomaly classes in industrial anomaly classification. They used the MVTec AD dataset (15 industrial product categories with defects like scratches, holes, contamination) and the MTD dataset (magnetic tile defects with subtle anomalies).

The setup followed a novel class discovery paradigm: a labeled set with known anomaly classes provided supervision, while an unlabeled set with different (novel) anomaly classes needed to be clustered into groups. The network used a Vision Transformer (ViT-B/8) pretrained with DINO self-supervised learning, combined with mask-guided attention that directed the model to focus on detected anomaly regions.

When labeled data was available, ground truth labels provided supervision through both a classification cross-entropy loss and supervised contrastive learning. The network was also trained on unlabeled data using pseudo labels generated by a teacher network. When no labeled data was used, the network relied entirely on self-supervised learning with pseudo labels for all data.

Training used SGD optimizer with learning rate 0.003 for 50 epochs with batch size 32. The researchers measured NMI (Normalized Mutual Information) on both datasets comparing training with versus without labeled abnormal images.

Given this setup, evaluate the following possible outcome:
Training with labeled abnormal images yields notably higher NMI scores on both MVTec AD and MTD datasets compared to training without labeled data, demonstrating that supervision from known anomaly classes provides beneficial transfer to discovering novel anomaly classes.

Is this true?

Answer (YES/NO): YES